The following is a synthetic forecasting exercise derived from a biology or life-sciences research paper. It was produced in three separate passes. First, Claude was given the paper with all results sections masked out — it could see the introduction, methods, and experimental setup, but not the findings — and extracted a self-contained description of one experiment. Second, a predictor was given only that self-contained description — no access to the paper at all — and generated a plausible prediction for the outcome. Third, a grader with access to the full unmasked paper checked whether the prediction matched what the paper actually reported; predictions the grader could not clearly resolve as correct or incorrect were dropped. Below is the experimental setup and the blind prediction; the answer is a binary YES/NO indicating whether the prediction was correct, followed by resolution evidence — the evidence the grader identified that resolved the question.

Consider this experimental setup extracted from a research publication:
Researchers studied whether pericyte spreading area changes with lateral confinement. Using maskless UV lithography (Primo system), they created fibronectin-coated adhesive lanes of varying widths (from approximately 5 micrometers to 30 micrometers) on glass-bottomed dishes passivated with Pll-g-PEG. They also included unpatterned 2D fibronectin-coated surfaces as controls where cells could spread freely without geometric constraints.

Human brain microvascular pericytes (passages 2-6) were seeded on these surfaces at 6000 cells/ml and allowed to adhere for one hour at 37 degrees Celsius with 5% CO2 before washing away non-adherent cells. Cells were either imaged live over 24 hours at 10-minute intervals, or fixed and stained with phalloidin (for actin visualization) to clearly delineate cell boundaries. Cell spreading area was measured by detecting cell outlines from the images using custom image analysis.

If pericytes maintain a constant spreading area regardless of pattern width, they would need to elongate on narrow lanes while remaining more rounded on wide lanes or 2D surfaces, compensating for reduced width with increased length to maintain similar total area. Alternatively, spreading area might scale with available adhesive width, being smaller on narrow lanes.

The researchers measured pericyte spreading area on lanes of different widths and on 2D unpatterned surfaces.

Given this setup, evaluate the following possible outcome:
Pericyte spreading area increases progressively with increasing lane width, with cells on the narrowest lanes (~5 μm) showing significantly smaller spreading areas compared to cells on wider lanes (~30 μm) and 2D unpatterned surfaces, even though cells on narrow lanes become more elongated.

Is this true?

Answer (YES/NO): YES